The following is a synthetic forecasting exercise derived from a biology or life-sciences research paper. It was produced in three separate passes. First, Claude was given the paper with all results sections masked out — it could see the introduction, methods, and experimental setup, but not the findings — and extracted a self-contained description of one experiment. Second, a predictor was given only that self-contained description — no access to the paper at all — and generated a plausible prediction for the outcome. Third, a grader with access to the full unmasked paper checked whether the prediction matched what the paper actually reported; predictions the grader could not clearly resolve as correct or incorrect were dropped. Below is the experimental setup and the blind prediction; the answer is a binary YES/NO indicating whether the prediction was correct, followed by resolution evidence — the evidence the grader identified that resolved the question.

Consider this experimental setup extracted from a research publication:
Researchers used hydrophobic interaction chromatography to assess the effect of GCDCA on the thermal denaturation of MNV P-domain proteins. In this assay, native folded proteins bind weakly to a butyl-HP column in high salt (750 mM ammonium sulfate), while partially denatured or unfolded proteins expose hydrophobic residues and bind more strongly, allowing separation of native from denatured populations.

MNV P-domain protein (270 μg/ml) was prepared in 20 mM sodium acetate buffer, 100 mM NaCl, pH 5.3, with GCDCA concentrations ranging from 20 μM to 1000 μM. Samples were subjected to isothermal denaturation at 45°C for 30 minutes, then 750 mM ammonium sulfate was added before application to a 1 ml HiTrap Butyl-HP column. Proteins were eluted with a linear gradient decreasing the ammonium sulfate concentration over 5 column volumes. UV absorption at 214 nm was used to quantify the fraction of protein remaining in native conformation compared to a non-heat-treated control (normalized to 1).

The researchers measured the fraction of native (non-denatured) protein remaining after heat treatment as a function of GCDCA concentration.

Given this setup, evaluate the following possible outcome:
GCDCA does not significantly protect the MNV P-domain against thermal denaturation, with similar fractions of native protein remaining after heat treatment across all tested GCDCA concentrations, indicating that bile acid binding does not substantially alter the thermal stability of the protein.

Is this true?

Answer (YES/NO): NO